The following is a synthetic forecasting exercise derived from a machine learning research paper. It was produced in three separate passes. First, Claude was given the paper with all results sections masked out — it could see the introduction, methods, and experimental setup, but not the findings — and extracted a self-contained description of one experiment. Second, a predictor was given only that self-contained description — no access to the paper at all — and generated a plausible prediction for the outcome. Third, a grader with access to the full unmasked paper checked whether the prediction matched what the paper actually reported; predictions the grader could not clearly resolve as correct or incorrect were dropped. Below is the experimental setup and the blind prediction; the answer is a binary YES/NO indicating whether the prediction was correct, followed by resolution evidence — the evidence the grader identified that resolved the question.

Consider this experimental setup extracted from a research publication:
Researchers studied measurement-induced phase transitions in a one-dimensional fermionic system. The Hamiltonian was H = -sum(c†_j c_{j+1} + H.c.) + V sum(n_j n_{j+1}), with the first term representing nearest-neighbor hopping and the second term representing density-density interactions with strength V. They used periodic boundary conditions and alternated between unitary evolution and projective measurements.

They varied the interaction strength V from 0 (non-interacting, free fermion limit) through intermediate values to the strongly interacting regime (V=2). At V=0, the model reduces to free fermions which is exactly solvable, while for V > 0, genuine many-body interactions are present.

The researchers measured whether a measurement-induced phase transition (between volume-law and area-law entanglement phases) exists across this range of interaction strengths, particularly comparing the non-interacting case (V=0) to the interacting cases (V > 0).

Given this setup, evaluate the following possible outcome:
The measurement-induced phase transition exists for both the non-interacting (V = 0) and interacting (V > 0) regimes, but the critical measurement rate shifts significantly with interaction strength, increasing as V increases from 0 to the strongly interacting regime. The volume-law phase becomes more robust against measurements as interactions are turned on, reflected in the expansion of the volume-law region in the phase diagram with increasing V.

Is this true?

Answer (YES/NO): NO